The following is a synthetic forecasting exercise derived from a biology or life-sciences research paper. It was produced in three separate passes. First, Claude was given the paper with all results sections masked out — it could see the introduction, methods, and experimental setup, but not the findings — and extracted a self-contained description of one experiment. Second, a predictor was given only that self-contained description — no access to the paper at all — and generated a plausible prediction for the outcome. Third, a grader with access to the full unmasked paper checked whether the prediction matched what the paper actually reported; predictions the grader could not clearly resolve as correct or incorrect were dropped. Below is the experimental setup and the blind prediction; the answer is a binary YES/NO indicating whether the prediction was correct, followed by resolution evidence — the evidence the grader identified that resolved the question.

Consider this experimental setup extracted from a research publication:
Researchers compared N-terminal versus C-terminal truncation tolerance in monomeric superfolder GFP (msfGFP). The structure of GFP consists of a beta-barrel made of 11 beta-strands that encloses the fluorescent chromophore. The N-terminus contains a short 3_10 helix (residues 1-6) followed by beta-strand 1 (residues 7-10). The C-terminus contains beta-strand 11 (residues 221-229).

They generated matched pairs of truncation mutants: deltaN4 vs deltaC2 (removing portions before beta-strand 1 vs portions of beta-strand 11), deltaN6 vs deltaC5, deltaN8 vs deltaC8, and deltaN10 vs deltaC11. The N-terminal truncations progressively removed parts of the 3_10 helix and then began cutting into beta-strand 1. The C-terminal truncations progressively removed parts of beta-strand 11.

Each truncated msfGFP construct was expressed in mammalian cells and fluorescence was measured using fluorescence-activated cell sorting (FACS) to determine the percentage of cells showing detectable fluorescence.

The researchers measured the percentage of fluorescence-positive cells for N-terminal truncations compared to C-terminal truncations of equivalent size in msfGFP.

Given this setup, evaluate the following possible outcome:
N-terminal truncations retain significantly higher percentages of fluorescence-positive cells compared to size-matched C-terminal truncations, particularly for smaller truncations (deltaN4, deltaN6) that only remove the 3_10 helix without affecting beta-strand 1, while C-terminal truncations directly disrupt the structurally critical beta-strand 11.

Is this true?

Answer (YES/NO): NO